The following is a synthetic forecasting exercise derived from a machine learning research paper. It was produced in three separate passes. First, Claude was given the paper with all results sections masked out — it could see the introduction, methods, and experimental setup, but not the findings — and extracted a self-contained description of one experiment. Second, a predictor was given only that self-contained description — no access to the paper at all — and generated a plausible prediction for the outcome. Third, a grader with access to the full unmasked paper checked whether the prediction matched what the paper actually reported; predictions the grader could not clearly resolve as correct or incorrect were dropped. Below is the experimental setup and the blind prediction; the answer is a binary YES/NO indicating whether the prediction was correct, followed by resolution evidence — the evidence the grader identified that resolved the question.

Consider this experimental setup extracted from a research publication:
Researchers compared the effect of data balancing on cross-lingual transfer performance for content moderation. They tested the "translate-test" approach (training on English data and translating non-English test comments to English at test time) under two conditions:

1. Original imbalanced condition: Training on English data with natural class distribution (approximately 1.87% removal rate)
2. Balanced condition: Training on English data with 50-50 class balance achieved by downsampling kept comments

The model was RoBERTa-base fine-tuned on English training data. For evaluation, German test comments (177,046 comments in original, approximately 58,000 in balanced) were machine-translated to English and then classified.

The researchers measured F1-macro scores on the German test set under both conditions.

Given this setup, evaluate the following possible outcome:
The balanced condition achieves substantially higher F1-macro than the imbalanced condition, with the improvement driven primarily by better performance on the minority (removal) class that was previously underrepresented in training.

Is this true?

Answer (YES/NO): YES